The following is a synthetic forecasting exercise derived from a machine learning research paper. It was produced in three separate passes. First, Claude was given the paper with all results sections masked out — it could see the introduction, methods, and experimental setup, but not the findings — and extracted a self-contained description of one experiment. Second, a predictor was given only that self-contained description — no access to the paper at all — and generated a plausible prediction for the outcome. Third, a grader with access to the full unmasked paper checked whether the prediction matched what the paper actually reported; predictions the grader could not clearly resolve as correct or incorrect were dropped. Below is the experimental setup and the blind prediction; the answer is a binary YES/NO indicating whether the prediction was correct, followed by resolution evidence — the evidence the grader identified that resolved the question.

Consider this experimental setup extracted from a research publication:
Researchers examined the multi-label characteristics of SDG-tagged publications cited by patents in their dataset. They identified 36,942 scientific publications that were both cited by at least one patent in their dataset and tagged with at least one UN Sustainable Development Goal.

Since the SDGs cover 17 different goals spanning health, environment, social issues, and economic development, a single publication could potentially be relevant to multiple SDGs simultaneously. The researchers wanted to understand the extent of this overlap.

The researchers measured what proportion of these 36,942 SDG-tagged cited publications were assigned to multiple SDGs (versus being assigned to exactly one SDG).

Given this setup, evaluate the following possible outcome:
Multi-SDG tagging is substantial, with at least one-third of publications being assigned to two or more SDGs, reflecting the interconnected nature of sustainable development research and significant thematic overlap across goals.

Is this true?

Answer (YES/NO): NO